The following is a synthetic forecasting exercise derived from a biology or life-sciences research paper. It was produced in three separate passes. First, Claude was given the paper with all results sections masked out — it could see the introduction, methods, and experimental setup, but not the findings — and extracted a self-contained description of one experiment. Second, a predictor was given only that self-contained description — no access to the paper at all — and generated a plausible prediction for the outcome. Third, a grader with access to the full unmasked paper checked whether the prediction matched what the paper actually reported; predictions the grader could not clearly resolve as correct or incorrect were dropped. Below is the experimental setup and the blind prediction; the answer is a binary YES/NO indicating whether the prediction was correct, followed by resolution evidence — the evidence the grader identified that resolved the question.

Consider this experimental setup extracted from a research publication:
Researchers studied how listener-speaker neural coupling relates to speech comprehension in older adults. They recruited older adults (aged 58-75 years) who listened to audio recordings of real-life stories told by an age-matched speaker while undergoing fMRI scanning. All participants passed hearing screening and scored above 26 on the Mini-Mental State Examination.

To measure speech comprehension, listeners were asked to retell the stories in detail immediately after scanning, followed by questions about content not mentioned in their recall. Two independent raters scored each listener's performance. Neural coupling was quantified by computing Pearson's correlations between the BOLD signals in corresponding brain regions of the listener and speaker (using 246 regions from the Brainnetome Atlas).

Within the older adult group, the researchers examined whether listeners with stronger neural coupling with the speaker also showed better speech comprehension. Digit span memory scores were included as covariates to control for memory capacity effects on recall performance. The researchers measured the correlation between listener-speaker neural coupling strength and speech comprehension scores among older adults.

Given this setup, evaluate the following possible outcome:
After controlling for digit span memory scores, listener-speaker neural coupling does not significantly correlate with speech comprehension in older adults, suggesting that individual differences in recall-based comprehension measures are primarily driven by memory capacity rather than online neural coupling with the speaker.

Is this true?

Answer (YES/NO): NO